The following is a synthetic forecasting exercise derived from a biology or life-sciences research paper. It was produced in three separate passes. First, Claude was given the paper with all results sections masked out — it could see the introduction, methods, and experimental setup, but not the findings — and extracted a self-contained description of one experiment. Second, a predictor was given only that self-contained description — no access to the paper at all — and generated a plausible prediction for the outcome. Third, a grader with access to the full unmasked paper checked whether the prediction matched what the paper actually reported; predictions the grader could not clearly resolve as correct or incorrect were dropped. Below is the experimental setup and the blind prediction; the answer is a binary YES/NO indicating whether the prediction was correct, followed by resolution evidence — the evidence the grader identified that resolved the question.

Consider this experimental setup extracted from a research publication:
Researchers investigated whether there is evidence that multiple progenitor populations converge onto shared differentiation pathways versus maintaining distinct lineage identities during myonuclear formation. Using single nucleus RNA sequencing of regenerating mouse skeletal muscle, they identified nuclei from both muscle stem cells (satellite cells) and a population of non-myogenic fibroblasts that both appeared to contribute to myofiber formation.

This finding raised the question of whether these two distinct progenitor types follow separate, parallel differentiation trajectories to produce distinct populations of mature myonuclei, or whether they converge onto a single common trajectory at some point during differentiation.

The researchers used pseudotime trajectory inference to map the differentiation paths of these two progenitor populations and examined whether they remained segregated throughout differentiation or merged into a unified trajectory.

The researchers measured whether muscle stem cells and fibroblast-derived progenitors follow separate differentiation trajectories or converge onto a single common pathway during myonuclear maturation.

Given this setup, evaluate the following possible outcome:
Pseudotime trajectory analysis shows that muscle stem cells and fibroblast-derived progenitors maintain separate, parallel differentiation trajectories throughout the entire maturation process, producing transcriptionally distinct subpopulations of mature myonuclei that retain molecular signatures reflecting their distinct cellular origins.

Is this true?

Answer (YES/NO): NO